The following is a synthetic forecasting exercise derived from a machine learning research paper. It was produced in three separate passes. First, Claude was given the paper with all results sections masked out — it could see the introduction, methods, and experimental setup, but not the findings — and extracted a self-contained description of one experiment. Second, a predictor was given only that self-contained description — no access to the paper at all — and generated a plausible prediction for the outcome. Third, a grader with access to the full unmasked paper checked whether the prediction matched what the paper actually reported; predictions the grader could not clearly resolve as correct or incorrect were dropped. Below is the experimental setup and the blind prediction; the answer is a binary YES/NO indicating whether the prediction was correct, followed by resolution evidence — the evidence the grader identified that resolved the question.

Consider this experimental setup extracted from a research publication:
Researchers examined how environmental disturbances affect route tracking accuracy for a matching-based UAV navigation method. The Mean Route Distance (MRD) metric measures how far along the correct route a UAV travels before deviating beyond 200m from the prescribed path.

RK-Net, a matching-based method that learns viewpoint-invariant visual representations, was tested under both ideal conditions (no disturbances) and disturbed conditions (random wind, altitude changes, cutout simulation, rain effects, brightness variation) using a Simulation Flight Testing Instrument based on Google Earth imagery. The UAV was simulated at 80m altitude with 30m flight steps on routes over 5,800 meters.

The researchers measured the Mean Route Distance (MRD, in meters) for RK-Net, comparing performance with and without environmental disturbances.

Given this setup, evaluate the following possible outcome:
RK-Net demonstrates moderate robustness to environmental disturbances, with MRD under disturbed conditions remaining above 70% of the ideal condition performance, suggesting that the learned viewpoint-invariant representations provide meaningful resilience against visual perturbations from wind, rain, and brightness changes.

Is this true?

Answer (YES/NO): NO